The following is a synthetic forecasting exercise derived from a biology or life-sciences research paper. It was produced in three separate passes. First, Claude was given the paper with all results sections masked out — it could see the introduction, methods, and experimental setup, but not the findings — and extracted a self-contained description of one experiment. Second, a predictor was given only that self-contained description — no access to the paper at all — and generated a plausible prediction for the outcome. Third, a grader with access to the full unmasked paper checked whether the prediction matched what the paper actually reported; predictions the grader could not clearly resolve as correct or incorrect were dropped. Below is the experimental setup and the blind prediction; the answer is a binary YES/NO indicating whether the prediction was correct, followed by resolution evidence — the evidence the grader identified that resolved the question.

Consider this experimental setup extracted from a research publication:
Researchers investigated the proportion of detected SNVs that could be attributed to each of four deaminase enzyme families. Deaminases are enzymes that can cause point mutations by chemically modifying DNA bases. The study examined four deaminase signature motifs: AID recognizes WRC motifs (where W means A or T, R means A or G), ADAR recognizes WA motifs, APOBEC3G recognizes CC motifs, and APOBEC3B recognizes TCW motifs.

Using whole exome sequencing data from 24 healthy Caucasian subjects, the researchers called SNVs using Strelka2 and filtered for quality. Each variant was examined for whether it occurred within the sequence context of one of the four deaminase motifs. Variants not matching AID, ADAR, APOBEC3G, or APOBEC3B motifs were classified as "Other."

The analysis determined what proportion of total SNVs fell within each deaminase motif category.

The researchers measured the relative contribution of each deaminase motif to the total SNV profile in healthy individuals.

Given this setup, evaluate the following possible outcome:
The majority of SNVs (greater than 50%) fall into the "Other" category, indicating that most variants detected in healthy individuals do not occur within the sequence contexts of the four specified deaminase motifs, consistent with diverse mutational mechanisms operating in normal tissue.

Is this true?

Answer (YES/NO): NO